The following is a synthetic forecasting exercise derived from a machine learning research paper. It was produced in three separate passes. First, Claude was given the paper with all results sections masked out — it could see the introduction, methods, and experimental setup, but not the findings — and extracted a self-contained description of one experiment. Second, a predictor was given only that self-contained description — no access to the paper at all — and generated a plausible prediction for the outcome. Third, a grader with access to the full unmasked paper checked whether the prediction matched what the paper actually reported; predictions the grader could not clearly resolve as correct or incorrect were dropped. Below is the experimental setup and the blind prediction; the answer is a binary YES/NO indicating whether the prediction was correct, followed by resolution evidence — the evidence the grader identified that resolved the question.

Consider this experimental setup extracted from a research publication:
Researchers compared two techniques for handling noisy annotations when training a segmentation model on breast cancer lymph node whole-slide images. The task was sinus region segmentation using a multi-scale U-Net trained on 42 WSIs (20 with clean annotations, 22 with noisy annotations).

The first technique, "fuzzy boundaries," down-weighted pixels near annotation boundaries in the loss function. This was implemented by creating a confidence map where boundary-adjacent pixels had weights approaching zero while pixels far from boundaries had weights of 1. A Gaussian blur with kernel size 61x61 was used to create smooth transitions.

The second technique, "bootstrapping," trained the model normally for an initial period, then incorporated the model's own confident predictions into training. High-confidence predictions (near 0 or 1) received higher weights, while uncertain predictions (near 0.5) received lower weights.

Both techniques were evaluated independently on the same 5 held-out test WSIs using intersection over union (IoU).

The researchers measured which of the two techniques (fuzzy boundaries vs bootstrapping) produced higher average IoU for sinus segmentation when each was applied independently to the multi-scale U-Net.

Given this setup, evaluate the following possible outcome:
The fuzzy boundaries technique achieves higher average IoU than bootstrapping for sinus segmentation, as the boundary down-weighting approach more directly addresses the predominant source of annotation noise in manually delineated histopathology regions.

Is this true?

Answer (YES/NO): YES